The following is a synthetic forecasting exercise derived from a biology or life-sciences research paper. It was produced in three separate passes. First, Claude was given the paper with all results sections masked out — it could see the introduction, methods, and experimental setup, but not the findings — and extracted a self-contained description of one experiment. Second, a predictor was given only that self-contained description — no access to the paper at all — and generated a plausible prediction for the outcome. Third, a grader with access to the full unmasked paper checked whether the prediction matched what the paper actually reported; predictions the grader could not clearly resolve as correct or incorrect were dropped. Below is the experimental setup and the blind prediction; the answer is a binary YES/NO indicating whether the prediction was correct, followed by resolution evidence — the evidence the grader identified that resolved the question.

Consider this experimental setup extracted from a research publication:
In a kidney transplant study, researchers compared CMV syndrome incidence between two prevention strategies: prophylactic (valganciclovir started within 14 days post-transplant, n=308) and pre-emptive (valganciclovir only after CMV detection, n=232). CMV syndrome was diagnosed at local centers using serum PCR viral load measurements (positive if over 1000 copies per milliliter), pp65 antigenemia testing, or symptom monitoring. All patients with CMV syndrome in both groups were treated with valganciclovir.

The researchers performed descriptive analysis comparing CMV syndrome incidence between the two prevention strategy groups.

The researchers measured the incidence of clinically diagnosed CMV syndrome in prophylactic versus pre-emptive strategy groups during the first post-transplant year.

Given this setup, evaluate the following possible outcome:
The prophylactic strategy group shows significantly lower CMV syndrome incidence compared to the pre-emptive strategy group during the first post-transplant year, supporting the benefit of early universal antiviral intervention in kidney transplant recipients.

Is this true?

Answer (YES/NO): NO